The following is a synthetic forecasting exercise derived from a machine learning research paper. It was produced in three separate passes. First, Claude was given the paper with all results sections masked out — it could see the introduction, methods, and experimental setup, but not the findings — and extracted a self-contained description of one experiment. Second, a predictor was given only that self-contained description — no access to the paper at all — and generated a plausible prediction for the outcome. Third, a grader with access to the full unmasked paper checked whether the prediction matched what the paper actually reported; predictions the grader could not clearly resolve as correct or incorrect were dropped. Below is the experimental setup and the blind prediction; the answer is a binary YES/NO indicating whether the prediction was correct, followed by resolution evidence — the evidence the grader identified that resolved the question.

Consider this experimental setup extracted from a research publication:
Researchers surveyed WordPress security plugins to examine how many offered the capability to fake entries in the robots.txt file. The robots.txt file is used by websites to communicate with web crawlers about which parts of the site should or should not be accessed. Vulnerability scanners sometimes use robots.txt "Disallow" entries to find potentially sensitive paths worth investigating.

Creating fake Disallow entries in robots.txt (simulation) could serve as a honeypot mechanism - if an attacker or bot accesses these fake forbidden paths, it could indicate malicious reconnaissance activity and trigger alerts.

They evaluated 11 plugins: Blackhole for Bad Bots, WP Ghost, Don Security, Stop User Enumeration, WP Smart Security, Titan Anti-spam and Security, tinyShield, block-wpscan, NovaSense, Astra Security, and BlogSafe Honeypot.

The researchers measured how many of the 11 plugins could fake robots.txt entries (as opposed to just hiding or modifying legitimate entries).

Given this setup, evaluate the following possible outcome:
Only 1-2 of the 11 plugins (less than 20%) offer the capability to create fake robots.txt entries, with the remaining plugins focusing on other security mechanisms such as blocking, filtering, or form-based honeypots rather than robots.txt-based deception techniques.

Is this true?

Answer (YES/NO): YES